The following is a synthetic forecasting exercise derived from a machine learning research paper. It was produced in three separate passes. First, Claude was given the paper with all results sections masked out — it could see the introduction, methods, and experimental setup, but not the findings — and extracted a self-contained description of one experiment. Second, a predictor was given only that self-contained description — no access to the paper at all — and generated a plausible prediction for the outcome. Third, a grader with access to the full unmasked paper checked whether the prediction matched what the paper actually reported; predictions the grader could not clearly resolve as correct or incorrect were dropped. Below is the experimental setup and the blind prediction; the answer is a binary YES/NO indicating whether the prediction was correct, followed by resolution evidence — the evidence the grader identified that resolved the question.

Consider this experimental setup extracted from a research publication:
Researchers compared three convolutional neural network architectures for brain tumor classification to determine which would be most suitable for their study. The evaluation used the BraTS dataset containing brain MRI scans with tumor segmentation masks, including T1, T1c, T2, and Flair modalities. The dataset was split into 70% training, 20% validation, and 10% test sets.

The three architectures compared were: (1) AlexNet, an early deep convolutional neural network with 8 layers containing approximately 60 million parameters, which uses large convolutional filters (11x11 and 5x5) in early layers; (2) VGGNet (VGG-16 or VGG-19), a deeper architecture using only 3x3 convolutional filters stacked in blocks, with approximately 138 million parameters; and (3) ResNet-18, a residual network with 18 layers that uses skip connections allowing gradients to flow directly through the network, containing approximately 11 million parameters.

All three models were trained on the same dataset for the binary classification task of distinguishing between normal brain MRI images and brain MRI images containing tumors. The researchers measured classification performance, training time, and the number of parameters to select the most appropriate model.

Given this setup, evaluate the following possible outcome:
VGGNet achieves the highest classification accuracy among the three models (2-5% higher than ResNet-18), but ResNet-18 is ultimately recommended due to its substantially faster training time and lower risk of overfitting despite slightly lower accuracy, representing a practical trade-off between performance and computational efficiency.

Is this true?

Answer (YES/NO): NO